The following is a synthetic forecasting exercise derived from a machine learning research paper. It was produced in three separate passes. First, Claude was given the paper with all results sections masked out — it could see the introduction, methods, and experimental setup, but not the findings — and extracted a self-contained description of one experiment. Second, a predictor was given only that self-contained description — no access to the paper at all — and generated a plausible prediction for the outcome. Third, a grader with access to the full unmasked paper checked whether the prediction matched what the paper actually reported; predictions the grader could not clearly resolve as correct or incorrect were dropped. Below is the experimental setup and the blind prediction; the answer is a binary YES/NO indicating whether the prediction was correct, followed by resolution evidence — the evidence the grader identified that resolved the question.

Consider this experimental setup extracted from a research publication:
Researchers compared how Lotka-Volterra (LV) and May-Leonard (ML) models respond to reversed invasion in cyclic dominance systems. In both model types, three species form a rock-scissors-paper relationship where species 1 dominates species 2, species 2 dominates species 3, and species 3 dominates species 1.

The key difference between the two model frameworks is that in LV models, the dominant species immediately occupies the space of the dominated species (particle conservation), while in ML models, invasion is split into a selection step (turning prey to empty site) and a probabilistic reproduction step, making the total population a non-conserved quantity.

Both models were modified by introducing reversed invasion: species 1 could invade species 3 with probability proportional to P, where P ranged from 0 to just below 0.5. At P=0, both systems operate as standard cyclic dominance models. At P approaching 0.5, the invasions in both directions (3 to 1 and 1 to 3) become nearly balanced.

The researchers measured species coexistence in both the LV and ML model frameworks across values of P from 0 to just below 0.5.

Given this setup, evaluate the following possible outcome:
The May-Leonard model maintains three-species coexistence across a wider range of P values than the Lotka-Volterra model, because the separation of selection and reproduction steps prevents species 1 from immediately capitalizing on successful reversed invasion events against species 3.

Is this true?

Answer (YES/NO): NO